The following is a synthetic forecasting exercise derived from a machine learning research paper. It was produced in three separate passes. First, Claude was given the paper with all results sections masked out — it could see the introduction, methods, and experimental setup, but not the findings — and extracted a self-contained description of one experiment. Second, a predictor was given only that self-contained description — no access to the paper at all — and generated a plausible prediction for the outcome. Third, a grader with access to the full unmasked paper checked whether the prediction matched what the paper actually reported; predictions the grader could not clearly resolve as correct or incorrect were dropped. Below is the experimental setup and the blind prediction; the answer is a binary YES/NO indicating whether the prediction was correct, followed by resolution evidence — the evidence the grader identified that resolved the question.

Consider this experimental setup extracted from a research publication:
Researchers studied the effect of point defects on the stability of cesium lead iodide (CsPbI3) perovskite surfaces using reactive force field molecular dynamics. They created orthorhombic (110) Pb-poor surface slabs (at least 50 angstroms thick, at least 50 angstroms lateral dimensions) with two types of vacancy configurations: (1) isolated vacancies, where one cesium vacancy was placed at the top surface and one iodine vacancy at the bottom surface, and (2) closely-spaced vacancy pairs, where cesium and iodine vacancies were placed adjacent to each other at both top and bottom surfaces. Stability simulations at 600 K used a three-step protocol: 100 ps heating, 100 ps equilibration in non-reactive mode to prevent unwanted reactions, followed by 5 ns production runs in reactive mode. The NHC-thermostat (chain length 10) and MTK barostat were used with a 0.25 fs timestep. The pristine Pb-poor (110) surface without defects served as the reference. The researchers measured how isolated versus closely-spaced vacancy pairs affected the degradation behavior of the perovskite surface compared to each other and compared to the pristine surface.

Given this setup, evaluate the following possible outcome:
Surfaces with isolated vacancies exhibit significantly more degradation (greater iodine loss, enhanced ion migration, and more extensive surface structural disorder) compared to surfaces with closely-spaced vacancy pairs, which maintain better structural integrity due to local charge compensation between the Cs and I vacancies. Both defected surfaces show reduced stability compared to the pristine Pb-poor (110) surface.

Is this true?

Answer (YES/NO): NO